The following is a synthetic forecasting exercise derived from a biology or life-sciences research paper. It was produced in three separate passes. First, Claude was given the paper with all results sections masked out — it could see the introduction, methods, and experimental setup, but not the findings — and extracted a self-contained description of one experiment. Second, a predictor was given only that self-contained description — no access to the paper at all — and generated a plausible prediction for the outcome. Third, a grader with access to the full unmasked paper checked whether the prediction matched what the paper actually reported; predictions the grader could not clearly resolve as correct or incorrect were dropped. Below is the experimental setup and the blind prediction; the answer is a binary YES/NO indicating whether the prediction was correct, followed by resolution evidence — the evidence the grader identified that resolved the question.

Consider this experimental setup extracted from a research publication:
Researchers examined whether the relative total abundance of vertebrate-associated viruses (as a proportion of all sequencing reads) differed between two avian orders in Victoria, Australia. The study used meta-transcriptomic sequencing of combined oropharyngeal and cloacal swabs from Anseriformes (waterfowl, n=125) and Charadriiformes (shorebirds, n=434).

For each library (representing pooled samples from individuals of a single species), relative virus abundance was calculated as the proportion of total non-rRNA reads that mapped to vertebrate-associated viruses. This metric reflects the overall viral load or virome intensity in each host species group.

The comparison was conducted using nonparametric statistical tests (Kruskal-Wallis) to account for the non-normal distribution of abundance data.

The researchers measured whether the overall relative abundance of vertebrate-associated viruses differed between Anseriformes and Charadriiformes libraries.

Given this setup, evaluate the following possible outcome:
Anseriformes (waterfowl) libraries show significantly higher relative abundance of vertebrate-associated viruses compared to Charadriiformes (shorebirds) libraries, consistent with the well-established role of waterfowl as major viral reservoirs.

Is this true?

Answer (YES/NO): NO